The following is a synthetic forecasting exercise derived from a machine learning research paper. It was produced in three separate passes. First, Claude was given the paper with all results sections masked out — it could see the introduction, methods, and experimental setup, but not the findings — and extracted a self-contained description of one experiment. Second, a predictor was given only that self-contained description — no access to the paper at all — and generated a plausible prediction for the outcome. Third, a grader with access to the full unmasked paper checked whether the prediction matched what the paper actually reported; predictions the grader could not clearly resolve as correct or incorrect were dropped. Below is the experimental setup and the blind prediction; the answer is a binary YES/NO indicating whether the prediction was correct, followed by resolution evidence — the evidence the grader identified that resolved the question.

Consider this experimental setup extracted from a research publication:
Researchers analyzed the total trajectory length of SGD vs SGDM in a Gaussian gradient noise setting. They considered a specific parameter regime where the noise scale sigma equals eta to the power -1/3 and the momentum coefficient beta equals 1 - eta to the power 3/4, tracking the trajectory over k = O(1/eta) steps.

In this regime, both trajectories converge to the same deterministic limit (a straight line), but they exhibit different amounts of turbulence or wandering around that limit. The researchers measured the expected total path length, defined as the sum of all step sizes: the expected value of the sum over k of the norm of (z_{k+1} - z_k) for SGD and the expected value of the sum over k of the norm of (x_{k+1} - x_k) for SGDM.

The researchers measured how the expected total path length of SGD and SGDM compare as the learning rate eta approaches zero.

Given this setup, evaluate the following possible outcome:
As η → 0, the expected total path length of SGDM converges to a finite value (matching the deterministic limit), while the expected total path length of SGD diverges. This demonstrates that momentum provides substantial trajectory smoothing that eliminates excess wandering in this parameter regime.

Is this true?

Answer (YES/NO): YES